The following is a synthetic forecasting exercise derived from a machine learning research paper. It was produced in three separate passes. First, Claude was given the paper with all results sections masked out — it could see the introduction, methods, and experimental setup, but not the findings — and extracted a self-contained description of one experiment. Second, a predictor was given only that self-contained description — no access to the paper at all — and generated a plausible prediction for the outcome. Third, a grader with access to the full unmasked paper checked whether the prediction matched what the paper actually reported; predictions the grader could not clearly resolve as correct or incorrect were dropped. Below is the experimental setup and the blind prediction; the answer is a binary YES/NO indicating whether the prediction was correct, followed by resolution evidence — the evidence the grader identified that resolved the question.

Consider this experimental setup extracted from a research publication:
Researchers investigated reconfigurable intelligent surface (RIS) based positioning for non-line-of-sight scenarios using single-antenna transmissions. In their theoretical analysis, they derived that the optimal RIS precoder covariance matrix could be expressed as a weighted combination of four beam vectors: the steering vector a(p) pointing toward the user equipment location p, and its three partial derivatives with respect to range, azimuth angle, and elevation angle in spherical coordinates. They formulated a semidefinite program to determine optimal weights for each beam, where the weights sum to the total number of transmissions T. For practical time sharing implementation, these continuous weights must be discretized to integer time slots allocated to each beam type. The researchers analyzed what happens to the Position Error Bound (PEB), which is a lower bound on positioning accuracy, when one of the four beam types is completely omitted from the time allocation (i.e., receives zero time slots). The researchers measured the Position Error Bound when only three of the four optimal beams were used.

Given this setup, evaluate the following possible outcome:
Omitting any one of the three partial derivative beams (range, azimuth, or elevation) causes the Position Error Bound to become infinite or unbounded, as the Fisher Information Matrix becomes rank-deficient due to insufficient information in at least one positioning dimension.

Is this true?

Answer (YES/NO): YES